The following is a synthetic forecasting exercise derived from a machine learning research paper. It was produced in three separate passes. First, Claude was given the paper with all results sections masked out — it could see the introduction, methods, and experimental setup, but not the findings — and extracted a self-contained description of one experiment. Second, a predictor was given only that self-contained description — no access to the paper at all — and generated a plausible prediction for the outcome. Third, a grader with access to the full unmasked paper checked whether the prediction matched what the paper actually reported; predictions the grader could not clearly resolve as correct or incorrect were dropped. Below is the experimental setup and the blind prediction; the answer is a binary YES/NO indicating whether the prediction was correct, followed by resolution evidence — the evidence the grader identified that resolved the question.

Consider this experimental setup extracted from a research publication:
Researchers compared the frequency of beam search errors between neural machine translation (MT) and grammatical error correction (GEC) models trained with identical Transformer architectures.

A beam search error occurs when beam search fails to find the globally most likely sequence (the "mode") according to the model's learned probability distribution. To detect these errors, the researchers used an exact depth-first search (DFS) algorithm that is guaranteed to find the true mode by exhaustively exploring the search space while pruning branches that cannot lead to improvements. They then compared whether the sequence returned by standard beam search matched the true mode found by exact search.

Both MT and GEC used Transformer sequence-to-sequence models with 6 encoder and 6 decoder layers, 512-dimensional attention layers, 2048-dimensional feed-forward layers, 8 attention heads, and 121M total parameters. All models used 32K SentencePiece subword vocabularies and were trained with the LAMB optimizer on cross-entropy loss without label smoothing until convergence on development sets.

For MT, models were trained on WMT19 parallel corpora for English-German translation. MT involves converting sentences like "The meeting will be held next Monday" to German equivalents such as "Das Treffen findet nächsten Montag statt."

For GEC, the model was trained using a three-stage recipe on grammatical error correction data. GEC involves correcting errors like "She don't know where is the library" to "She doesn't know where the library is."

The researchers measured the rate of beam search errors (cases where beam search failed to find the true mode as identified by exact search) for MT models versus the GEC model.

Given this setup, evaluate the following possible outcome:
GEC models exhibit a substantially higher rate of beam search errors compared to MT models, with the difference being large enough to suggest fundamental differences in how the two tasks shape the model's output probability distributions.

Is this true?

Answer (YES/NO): NO